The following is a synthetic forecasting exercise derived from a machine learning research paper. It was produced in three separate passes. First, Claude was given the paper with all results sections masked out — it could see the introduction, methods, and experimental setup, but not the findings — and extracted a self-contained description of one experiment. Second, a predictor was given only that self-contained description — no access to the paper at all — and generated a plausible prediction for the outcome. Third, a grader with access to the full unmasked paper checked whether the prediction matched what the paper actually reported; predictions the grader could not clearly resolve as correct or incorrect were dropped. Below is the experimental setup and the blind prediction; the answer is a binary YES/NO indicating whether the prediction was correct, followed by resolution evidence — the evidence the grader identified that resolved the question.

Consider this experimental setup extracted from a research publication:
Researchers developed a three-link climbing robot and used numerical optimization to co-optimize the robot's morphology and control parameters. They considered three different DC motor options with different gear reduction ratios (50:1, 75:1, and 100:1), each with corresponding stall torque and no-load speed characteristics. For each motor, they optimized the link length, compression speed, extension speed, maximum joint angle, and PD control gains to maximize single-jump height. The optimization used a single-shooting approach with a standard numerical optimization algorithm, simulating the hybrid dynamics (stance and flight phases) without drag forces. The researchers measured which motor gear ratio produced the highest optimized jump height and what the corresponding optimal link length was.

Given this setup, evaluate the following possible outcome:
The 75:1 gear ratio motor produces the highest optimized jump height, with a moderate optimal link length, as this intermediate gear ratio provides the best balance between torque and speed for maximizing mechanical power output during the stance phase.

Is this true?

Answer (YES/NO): NO